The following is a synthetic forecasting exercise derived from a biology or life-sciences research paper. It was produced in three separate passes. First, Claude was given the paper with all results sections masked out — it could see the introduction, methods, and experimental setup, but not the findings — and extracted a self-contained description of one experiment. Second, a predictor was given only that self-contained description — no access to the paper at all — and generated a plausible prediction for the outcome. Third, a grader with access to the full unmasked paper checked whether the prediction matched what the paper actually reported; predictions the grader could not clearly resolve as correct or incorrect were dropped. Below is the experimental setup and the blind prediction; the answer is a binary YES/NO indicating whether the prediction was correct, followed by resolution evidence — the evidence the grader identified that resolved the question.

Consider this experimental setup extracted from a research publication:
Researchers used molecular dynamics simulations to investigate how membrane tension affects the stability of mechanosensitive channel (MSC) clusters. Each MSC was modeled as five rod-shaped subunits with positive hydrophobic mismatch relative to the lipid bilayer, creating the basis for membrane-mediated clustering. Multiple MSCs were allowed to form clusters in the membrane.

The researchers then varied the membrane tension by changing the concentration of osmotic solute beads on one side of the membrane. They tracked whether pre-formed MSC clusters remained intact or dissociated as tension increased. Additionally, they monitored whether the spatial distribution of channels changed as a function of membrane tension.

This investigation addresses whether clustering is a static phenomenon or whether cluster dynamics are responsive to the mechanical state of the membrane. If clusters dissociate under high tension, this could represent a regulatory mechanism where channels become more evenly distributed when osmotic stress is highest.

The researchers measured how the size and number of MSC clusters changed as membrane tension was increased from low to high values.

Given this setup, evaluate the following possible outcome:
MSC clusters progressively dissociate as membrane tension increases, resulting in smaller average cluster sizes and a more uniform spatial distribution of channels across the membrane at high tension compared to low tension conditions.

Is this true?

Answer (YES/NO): YES